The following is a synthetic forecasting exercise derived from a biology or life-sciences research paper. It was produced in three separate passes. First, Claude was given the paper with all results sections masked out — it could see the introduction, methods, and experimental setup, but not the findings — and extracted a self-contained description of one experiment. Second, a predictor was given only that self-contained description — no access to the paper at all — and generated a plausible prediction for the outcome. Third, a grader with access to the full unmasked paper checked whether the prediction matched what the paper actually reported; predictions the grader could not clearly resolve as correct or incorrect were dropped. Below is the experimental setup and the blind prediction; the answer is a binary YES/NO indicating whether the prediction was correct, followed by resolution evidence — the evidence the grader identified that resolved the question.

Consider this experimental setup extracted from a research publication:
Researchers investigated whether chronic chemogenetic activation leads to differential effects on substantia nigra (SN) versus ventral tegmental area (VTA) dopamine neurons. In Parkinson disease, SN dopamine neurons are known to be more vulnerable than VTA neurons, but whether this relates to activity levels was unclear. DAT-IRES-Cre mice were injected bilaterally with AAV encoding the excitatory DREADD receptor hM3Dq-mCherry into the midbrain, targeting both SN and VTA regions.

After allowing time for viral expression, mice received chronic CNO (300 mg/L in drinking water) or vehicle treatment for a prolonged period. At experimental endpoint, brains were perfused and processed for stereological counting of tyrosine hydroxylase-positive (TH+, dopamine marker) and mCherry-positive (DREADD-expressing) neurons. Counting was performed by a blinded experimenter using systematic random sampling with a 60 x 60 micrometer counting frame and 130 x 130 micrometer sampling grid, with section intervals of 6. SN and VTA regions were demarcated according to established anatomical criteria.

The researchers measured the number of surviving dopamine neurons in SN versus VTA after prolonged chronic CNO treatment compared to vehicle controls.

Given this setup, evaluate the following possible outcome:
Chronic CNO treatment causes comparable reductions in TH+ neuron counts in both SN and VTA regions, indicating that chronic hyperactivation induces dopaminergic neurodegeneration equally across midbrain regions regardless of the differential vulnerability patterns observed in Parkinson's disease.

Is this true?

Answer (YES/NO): YES